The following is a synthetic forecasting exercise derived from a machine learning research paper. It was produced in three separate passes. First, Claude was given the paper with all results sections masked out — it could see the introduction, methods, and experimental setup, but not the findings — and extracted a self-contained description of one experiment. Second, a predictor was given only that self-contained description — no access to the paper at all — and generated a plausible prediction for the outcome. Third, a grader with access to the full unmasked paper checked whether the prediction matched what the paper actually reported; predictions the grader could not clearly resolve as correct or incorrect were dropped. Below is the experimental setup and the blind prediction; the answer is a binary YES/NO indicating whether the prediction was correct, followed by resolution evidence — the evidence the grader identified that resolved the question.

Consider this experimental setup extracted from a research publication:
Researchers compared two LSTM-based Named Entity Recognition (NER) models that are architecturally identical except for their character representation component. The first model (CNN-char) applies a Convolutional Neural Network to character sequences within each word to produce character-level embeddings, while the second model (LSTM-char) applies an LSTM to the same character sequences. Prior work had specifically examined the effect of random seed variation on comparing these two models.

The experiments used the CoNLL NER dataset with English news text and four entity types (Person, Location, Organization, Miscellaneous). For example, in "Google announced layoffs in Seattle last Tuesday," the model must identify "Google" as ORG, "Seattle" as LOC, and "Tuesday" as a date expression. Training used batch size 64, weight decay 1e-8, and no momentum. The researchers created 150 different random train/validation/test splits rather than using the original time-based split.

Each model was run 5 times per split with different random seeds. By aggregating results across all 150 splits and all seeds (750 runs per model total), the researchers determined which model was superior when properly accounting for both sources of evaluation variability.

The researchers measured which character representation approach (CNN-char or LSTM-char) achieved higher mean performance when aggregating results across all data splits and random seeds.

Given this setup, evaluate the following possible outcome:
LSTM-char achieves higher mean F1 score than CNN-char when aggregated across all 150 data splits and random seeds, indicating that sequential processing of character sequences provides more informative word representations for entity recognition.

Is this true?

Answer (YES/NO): YES